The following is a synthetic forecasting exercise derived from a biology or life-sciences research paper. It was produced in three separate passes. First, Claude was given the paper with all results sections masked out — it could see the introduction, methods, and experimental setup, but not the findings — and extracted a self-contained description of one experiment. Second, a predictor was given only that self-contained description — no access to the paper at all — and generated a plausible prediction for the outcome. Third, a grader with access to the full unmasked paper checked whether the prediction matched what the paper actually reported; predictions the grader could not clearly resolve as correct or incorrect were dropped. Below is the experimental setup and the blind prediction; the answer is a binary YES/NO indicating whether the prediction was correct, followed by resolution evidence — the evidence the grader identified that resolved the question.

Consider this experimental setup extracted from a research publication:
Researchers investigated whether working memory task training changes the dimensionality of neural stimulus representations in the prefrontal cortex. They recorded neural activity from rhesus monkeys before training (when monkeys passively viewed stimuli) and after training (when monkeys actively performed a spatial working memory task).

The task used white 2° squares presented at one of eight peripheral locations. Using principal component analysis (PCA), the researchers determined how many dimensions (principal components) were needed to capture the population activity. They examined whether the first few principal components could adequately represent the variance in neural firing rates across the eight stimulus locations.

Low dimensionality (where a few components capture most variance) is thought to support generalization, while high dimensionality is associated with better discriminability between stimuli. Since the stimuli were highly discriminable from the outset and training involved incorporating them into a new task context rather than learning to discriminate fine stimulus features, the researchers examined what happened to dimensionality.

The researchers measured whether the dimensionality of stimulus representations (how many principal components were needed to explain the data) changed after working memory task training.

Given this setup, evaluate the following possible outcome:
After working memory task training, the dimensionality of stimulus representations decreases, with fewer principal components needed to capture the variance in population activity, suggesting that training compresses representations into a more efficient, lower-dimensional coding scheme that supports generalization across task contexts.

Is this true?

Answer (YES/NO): NO